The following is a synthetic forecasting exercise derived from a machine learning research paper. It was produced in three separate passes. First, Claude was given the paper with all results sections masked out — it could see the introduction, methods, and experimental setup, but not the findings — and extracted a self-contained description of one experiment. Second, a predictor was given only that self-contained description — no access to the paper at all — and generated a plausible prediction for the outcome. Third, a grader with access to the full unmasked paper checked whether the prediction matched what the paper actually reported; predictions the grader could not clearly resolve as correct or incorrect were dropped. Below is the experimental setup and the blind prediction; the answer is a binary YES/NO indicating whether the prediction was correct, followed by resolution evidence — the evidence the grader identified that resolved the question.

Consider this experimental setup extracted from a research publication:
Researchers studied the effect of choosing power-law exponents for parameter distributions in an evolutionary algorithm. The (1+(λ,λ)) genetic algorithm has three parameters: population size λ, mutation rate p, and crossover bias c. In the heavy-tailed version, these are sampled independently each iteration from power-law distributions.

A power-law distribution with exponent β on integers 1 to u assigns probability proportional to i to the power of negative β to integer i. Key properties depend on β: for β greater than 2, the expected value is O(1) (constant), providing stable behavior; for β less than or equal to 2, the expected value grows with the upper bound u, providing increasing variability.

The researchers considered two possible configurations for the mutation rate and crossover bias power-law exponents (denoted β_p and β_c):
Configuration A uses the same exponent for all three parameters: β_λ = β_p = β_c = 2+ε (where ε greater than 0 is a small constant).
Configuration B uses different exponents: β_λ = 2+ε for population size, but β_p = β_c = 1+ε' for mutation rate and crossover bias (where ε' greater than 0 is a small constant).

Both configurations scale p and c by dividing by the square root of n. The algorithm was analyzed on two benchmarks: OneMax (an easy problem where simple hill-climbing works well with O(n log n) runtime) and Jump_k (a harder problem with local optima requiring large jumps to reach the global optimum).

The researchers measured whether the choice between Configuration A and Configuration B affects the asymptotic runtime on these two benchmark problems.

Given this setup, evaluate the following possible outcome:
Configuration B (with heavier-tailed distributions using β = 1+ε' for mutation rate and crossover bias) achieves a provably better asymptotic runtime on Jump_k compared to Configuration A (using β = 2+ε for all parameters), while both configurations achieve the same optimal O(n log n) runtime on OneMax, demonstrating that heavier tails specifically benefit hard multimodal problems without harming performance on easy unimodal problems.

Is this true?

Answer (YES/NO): NO